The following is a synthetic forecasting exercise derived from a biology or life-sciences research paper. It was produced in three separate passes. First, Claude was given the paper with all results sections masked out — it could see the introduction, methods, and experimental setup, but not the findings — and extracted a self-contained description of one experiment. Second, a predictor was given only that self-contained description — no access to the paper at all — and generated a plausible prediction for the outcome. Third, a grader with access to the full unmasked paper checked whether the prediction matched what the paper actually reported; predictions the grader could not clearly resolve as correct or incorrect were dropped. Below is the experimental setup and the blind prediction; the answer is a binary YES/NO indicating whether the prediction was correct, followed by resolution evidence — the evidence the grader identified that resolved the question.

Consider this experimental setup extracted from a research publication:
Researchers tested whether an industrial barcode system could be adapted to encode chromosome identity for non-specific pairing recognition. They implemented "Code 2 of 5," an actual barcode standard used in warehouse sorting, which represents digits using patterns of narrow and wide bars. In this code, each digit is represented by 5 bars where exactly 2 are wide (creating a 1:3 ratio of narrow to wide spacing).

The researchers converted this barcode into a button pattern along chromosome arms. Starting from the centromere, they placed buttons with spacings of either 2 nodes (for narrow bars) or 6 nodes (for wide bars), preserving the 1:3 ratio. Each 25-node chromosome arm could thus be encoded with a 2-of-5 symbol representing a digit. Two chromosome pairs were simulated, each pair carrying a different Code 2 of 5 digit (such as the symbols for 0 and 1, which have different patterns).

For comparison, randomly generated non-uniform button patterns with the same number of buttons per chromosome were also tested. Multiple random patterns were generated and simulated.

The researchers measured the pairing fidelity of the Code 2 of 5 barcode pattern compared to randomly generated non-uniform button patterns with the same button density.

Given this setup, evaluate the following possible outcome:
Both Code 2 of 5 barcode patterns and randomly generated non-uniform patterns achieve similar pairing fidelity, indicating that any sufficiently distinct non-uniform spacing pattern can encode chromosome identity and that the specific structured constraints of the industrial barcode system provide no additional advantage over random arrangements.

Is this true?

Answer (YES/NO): NO